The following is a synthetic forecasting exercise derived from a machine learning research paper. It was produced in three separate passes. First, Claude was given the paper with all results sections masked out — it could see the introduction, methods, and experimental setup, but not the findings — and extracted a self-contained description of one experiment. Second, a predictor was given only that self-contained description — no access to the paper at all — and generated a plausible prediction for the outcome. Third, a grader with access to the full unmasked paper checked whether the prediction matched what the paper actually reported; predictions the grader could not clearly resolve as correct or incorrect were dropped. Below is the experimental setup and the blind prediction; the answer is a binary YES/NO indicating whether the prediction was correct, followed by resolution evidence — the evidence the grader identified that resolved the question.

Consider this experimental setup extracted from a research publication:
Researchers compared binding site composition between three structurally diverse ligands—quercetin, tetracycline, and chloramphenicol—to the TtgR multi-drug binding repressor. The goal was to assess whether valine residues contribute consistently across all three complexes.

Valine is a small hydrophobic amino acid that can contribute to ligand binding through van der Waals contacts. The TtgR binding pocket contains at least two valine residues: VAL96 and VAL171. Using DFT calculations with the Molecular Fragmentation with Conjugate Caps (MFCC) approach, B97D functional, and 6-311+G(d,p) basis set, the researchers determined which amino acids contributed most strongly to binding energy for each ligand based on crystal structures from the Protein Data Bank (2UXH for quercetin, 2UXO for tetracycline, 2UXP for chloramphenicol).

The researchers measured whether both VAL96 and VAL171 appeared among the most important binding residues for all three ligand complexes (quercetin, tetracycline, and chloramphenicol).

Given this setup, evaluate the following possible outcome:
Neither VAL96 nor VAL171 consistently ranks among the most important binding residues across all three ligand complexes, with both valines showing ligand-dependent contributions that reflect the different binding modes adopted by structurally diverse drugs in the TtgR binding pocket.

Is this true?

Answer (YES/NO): NO